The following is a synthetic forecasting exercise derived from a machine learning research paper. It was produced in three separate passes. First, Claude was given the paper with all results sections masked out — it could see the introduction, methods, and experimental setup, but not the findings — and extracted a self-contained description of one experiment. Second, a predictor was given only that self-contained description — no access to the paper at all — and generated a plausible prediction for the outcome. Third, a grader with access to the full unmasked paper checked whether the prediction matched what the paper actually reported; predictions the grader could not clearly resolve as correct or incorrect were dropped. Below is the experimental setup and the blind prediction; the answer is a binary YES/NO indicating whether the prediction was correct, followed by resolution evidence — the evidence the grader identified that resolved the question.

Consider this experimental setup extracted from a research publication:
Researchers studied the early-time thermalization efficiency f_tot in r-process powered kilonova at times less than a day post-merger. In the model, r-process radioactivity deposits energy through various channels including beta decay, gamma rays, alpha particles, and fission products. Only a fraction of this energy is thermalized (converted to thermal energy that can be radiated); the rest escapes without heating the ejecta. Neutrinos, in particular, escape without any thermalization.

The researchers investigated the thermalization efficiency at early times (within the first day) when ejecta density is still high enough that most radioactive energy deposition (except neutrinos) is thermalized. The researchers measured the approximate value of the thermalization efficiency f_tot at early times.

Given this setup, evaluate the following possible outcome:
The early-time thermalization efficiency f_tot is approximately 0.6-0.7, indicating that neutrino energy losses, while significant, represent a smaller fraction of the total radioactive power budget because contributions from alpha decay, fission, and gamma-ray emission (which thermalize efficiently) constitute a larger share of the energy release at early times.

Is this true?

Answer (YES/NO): YES